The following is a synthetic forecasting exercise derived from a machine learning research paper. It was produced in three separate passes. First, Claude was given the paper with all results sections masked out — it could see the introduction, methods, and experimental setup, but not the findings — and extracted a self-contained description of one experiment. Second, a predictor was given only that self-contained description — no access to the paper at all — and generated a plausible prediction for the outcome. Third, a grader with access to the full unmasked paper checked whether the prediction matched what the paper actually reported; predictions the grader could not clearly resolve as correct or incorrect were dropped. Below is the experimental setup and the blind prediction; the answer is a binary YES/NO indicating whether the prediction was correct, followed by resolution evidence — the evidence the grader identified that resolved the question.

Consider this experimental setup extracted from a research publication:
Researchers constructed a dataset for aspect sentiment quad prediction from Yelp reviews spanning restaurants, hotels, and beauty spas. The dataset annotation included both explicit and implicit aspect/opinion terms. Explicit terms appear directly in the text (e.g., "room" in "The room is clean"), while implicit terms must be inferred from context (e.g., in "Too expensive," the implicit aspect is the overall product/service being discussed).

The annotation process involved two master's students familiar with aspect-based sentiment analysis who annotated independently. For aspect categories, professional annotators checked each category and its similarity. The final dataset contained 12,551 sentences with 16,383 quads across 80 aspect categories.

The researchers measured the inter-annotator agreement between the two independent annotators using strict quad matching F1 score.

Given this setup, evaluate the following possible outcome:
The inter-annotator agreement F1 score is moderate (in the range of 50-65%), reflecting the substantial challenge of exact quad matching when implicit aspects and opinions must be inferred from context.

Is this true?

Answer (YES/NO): NO